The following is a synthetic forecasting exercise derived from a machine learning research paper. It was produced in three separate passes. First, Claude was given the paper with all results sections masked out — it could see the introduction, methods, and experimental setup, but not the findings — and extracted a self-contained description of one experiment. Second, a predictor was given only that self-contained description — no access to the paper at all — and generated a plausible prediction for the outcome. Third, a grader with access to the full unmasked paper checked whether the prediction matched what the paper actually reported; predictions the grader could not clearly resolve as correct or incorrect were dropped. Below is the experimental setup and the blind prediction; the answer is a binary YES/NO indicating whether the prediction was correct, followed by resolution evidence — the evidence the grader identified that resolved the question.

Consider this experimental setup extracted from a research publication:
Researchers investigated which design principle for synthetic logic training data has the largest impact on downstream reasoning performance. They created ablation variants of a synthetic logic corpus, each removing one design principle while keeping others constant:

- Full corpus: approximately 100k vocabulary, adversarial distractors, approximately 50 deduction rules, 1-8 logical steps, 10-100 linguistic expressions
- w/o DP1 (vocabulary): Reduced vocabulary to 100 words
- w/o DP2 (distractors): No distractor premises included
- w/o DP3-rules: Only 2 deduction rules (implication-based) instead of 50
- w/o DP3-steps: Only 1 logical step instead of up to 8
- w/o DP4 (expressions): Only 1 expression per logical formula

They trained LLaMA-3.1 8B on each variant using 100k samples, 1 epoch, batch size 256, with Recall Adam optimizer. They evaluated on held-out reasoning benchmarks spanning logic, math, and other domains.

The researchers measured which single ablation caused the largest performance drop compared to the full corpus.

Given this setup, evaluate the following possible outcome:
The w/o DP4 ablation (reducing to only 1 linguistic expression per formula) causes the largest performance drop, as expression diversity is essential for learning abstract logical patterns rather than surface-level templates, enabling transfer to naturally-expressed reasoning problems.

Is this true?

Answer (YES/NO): NO